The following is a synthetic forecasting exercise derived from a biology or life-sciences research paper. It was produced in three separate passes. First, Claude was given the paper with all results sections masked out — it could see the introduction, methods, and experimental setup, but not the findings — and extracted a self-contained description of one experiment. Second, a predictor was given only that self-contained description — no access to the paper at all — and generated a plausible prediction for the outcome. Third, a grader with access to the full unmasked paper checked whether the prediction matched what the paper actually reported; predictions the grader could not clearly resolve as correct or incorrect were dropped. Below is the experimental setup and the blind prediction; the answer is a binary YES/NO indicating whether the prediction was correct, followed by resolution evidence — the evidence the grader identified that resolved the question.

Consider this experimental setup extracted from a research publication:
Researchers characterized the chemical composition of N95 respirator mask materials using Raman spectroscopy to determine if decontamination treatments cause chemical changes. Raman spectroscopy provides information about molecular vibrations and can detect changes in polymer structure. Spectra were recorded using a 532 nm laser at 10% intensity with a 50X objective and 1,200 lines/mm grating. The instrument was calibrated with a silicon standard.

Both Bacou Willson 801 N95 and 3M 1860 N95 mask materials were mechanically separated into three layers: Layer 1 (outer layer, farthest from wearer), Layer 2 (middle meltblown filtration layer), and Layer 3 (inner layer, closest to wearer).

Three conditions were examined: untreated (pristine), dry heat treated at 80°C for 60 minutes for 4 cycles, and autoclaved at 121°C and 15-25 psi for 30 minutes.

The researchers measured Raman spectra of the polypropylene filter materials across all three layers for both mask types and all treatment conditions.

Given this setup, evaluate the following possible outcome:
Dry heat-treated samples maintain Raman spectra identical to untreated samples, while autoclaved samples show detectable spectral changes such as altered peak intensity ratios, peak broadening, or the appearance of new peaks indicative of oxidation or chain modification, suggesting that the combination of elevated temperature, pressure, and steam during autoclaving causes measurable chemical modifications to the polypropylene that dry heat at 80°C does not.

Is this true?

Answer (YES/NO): NO